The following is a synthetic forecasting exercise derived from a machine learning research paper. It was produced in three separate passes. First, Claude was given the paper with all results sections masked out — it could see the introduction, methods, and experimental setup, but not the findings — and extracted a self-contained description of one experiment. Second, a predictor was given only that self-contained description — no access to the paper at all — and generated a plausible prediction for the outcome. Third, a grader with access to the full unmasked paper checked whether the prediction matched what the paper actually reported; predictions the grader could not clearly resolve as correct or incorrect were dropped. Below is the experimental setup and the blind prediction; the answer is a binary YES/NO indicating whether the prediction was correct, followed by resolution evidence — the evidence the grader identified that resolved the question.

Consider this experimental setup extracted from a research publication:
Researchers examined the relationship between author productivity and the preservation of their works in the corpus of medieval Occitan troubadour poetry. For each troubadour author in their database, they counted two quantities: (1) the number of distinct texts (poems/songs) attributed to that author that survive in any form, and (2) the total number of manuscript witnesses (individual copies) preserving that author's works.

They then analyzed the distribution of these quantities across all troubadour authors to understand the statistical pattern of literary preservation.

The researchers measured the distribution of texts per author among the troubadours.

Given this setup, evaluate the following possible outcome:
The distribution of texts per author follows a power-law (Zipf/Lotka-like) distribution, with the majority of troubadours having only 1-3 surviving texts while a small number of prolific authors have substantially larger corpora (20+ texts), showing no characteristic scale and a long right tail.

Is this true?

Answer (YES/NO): YES